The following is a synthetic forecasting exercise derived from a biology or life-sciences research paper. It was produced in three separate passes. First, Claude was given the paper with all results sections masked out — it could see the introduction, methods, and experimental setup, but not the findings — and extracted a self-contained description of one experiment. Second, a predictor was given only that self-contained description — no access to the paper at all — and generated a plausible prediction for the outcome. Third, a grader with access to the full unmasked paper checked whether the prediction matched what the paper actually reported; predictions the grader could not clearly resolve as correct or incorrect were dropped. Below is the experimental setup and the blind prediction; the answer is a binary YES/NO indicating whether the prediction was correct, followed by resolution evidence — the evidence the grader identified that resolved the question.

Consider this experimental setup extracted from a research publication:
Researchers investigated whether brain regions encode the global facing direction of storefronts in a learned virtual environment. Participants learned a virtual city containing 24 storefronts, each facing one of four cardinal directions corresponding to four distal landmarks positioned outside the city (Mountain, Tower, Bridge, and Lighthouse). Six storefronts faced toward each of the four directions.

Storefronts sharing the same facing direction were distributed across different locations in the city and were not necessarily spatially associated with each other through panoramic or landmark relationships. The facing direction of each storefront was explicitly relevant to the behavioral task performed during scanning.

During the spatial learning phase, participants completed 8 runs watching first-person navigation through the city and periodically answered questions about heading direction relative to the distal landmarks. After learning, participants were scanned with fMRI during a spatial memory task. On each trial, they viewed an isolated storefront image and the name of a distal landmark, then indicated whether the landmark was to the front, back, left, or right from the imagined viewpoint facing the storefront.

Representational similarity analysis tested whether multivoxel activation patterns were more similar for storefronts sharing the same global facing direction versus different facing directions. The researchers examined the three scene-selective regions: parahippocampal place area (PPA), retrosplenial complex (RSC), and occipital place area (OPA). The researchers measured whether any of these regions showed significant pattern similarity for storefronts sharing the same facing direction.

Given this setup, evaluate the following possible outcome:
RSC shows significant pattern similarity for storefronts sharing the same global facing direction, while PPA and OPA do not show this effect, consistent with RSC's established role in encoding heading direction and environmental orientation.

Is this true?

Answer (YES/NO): NO